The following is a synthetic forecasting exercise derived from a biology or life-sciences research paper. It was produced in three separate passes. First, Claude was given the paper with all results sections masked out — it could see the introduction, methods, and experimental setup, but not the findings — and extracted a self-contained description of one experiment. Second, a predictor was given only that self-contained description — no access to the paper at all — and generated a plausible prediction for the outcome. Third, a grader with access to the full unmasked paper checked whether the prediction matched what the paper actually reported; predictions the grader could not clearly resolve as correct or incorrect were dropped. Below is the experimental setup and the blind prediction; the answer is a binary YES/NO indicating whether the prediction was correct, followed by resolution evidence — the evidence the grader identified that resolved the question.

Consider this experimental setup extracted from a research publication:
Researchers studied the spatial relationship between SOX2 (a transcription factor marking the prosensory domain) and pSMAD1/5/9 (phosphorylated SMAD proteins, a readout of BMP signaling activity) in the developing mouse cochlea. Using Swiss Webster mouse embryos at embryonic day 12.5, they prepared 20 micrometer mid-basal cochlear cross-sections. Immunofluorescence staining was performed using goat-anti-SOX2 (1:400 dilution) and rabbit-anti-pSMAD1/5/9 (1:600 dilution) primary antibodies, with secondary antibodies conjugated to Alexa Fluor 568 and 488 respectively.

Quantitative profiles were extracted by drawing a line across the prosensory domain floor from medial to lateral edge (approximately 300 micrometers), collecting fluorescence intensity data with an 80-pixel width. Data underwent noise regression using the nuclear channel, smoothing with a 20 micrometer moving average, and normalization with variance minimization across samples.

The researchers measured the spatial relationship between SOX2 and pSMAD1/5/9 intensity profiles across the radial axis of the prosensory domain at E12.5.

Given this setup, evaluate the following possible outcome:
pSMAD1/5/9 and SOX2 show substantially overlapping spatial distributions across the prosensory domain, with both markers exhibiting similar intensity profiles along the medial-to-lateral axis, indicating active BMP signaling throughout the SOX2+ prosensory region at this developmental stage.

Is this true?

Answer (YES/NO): NO